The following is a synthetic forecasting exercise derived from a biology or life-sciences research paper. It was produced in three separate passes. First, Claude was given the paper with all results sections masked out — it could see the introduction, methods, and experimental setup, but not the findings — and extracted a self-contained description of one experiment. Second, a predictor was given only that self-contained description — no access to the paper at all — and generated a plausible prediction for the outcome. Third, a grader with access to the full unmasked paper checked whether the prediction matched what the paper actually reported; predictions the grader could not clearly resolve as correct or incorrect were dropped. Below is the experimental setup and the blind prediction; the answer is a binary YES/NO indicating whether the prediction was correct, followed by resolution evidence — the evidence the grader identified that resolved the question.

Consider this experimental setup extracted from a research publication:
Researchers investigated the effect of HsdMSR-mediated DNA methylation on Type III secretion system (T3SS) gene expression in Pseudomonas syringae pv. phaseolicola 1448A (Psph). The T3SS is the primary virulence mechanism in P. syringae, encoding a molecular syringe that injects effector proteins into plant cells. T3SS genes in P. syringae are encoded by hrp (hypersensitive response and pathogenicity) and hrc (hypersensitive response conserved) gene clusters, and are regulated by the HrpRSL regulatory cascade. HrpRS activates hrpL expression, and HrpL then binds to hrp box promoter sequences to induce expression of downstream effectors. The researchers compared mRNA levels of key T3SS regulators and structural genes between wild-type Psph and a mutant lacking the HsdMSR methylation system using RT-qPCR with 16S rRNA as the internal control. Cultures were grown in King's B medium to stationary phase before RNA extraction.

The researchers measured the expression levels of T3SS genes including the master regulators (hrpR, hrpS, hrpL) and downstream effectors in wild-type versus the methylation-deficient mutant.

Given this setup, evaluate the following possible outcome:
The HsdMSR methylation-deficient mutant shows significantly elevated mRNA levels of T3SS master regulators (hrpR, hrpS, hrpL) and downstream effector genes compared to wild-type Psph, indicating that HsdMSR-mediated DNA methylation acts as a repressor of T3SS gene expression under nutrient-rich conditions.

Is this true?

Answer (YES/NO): NO